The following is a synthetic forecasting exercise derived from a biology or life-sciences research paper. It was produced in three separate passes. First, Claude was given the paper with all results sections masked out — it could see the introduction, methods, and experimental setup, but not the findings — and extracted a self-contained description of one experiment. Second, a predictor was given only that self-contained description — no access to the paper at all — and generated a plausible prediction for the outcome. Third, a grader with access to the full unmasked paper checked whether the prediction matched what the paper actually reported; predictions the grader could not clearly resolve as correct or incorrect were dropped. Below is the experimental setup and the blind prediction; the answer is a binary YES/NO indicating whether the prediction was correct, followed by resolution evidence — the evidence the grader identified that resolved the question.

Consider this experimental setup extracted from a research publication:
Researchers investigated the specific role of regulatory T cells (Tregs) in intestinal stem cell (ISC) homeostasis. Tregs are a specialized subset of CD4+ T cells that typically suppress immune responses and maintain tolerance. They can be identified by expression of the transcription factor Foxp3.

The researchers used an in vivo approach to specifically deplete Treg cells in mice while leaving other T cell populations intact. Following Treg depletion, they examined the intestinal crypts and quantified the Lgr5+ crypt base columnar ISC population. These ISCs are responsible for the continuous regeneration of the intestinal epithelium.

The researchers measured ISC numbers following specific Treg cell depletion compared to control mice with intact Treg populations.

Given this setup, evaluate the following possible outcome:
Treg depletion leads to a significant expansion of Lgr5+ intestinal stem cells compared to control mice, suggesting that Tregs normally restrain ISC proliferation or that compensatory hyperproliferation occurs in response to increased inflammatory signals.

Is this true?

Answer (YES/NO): NO